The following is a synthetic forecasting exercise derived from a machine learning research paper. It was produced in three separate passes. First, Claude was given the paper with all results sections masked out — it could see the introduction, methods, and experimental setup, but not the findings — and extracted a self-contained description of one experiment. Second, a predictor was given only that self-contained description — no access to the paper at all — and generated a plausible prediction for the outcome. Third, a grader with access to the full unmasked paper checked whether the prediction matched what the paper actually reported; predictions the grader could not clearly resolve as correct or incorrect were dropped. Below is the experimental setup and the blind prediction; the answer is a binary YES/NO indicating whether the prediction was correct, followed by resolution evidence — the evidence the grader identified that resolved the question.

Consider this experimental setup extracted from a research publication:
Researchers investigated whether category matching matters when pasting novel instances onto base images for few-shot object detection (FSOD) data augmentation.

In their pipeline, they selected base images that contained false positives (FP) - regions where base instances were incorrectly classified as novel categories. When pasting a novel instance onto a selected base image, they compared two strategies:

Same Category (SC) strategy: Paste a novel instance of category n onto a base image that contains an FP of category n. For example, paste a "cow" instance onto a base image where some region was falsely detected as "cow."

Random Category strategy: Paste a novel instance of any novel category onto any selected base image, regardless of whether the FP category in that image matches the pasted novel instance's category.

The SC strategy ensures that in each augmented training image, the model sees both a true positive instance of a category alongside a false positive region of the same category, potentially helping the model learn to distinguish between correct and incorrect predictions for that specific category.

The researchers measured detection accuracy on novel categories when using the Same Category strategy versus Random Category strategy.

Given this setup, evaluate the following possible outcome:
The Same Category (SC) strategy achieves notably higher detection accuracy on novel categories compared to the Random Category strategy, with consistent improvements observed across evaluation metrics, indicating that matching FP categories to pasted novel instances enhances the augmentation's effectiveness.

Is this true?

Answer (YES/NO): YES